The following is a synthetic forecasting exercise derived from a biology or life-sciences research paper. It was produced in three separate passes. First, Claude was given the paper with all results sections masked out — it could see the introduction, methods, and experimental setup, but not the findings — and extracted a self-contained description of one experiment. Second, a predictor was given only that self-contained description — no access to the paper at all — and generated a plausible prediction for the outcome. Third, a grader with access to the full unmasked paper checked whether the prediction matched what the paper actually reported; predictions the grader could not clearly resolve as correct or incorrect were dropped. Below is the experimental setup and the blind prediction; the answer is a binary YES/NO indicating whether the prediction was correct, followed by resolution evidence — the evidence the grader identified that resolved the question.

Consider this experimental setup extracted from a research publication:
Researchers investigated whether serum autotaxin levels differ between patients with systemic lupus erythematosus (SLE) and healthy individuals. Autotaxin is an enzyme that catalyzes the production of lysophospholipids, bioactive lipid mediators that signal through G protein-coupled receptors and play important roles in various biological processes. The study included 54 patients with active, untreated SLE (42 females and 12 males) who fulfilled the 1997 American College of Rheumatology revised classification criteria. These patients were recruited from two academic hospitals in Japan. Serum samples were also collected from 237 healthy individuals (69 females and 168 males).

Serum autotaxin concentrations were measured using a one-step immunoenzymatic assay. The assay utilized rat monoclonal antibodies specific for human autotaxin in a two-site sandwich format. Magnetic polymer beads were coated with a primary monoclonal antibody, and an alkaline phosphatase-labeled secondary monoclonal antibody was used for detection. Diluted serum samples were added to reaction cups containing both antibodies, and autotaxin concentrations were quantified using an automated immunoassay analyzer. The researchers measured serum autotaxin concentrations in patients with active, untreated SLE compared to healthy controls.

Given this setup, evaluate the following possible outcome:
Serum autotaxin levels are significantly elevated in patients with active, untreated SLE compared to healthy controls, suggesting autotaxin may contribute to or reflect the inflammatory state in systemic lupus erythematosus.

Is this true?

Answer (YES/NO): YES